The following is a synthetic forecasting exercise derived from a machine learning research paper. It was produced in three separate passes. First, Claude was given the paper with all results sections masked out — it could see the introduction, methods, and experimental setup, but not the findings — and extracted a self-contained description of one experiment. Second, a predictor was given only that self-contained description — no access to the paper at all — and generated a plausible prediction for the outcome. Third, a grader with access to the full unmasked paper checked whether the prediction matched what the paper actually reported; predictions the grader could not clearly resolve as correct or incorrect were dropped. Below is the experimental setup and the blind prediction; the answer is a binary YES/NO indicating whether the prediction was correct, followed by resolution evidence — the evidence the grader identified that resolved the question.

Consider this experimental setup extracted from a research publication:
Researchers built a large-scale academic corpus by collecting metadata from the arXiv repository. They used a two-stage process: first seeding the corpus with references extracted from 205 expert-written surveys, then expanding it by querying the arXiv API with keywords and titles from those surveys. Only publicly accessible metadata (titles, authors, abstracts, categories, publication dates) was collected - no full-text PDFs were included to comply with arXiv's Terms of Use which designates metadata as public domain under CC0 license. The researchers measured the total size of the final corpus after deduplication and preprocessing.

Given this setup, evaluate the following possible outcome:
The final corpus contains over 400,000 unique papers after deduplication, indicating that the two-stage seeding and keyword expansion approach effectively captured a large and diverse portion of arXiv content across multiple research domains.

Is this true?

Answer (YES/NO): YES